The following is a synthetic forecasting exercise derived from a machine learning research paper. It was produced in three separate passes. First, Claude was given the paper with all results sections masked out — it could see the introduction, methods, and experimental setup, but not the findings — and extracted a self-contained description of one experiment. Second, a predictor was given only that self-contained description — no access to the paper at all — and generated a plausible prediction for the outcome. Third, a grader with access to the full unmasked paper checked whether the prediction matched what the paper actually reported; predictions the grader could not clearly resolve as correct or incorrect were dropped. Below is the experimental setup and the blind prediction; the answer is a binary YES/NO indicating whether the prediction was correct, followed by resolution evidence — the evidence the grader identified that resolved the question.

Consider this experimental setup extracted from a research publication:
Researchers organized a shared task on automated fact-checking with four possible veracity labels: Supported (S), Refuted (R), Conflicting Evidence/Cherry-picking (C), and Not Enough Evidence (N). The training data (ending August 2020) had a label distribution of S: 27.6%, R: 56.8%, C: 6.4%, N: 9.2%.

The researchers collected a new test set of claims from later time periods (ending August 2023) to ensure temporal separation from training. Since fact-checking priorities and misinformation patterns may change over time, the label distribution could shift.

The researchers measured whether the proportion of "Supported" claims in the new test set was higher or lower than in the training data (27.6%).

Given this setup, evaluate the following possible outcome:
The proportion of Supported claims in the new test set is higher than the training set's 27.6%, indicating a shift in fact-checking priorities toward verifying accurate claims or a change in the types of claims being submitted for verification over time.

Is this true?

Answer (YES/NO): NO